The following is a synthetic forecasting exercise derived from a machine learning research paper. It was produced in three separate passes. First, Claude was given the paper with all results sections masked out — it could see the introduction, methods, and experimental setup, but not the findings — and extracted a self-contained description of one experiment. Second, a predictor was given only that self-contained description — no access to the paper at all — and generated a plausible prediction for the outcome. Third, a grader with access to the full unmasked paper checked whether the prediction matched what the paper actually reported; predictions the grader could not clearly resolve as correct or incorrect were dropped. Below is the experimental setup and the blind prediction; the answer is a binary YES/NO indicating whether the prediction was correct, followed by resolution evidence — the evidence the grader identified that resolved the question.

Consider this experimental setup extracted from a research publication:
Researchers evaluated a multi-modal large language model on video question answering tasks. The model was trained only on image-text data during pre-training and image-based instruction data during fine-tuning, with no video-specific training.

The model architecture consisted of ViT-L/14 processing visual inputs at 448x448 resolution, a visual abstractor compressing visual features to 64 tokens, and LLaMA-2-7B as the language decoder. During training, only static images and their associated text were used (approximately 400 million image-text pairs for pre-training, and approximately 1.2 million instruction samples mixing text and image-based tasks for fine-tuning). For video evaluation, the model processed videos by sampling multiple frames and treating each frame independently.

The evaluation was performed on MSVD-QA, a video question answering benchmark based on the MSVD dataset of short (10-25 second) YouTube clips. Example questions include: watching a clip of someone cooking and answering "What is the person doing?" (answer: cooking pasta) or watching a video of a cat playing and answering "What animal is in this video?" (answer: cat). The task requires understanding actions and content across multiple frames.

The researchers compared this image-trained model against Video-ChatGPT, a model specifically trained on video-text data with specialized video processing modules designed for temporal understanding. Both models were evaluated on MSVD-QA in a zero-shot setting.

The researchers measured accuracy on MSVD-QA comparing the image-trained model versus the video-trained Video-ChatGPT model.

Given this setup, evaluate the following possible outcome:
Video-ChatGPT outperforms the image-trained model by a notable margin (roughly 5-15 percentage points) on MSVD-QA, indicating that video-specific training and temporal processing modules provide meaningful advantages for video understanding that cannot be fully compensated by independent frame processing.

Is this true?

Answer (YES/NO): NO